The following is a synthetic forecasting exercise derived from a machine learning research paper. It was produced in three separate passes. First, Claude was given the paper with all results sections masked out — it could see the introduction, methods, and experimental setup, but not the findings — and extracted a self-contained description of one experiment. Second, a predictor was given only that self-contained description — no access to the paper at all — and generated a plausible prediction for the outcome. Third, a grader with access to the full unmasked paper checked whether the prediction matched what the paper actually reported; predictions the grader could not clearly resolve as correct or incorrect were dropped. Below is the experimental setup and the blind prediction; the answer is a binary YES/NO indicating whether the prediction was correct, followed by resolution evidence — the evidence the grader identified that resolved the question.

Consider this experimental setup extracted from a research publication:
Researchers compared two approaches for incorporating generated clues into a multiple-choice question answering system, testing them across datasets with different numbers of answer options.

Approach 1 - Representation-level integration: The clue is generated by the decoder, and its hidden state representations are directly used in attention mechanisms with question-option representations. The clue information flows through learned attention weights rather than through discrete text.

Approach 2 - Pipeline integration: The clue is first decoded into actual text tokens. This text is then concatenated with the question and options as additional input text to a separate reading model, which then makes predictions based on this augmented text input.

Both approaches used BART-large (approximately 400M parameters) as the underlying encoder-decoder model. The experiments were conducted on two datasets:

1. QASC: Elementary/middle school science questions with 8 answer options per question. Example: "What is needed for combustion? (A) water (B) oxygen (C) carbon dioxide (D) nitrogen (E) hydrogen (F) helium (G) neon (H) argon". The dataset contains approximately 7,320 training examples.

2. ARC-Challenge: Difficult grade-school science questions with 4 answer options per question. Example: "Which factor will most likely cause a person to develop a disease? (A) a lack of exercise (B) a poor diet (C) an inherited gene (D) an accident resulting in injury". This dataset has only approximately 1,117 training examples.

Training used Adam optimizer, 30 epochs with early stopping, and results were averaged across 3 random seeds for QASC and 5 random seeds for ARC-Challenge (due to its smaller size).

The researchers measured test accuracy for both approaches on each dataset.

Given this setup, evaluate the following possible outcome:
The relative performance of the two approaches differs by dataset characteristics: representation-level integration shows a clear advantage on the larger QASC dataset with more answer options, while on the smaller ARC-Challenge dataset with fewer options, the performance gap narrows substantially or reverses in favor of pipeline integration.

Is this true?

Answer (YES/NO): YES